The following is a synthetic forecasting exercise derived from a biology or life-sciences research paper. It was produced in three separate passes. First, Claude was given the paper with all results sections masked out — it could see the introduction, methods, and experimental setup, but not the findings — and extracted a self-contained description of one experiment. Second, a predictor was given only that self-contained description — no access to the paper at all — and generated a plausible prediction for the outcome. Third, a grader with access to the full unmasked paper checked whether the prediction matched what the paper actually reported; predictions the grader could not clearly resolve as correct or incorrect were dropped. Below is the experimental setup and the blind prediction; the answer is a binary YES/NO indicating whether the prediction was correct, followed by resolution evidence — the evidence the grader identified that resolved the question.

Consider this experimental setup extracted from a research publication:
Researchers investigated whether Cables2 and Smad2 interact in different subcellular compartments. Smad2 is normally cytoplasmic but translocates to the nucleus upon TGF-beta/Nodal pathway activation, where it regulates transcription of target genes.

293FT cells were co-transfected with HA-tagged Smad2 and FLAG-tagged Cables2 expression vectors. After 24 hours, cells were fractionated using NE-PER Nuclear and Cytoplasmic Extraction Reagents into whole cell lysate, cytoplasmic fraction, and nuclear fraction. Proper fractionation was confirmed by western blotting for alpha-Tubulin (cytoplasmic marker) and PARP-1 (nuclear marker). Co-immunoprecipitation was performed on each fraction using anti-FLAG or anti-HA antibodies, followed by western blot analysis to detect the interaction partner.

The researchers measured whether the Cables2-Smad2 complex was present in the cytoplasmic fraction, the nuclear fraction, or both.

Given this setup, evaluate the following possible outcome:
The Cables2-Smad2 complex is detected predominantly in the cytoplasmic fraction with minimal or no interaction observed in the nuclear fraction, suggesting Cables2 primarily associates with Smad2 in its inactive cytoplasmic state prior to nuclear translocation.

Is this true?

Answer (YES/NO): NO